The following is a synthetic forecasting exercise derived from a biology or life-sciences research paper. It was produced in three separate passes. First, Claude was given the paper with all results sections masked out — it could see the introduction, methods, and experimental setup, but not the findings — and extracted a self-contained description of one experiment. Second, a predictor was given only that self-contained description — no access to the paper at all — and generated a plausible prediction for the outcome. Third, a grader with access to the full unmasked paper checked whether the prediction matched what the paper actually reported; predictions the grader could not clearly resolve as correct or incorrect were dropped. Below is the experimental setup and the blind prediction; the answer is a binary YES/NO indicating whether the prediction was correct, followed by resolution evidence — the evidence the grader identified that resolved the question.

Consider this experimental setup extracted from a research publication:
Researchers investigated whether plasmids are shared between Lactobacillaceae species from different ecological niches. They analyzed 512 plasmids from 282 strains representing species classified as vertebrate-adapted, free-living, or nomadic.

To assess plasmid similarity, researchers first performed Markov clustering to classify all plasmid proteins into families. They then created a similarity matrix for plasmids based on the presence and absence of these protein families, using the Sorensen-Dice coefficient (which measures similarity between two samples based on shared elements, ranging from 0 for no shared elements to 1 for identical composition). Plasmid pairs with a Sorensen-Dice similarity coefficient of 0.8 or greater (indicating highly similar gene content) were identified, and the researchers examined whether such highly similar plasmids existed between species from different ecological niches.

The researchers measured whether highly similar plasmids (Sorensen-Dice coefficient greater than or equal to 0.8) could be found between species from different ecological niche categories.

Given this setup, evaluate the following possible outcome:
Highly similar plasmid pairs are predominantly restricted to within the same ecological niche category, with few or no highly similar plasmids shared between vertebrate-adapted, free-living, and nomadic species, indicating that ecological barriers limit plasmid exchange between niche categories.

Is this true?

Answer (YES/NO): NO